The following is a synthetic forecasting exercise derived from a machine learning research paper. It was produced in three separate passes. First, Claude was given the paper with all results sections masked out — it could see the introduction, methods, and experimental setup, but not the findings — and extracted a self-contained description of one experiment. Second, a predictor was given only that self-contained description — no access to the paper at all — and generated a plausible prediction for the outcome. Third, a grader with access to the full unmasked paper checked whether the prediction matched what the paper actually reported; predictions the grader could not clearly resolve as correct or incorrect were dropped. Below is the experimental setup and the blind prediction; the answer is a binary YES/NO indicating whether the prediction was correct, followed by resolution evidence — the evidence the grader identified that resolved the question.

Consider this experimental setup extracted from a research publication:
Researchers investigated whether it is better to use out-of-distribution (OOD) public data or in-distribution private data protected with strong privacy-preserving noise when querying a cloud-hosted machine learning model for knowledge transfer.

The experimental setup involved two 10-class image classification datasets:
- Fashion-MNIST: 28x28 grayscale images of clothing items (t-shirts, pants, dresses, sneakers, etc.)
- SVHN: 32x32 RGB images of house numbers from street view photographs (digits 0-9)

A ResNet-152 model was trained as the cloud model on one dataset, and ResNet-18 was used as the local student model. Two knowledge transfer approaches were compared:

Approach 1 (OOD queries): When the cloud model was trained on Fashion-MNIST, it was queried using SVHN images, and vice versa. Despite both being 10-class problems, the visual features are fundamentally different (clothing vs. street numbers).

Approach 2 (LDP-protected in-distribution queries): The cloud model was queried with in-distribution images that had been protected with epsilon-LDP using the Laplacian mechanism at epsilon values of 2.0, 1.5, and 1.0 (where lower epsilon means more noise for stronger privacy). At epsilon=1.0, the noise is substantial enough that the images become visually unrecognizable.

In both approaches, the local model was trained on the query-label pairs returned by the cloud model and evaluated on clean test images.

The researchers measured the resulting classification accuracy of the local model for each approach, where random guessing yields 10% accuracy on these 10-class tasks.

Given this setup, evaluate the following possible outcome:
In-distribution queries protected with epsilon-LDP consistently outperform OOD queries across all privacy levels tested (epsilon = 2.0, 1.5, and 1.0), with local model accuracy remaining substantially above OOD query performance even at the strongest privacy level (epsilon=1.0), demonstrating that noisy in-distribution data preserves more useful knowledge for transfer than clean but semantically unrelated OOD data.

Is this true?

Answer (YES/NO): YES